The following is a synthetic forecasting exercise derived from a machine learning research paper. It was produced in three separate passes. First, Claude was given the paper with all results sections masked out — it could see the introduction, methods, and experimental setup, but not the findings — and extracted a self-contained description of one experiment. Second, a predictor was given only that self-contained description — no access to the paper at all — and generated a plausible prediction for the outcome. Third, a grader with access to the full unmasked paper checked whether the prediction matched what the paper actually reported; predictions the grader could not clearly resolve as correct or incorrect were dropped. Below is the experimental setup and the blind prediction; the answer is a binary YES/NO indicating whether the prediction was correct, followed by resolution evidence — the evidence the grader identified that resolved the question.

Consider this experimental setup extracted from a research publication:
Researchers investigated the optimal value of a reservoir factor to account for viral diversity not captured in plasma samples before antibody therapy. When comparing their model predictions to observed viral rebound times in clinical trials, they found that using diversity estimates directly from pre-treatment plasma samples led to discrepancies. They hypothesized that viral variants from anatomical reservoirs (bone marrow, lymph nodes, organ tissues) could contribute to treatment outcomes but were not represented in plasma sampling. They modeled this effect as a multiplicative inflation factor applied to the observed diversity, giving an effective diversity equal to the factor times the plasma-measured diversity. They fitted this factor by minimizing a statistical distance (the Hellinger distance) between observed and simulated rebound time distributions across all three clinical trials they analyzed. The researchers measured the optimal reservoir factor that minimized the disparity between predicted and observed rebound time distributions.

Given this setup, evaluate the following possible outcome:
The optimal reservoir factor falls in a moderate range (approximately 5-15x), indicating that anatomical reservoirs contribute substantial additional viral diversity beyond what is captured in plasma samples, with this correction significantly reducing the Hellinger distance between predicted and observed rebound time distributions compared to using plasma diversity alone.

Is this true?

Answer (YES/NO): NO